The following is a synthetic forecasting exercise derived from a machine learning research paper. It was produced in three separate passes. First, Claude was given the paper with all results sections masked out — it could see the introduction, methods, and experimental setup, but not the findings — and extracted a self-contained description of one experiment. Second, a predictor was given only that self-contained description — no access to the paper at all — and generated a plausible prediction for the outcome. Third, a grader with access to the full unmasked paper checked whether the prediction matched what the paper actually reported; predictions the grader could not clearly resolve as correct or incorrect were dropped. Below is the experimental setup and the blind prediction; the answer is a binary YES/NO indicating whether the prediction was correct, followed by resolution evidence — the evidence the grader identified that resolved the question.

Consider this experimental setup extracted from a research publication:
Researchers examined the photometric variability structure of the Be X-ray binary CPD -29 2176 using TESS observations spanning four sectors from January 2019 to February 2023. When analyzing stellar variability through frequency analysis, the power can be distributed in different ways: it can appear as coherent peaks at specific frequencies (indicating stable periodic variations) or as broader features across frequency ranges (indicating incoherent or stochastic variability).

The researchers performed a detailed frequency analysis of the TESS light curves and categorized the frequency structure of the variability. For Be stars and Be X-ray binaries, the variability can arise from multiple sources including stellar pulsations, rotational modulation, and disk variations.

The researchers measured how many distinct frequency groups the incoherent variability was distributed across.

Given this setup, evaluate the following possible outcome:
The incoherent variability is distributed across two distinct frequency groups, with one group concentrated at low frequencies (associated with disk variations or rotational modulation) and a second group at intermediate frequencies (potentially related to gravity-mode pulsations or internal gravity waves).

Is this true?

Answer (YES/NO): NO